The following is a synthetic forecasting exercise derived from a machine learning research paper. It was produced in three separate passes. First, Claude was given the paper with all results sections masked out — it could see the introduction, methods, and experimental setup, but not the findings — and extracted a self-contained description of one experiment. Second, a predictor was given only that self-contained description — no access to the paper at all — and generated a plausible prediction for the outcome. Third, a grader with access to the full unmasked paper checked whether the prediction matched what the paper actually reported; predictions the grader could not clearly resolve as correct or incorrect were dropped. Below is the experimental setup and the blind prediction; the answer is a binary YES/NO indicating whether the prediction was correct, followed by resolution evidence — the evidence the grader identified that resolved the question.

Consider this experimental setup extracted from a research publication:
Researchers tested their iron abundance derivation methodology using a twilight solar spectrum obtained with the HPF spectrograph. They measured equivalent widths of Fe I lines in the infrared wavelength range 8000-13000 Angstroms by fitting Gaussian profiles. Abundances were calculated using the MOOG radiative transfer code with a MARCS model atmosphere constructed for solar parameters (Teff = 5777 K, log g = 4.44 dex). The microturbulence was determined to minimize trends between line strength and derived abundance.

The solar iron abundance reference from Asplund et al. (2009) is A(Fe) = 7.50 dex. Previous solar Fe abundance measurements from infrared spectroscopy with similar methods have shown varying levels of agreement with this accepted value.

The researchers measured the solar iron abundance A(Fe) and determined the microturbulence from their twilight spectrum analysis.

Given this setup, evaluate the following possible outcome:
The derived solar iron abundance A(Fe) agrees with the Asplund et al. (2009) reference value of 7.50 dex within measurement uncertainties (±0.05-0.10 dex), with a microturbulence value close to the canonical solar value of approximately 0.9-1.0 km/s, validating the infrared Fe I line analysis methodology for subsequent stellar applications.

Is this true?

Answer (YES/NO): NO